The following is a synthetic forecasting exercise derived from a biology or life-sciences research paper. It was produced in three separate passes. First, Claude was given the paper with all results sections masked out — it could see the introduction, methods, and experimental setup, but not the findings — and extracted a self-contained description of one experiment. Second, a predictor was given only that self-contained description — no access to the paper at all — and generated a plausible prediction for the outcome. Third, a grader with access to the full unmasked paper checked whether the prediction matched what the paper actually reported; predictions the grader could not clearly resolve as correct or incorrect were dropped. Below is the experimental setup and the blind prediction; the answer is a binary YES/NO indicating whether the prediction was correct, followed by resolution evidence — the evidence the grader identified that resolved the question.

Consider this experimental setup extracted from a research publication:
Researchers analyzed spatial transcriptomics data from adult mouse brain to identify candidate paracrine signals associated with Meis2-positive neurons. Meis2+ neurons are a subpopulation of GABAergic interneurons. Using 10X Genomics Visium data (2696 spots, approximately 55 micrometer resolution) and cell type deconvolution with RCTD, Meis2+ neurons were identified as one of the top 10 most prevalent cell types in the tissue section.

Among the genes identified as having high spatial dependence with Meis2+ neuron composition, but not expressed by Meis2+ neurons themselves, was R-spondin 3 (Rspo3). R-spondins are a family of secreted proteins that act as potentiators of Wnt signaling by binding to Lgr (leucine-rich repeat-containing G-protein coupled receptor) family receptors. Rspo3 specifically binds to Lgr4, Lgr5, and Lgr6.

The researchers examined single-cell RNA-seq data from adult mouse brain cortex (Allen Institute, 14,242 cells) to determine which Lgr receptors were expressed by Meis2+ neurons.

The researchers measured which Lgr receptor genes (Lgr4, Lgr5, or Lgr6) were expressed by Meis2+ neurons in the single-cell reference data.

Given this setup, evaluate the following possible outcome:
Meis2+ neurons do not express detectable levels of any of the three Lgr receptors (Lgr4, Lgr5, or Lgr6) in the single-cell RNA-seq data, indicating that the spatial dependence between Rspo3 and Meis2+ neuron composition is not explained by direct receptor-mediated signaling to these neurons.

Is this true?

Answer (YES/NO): NO